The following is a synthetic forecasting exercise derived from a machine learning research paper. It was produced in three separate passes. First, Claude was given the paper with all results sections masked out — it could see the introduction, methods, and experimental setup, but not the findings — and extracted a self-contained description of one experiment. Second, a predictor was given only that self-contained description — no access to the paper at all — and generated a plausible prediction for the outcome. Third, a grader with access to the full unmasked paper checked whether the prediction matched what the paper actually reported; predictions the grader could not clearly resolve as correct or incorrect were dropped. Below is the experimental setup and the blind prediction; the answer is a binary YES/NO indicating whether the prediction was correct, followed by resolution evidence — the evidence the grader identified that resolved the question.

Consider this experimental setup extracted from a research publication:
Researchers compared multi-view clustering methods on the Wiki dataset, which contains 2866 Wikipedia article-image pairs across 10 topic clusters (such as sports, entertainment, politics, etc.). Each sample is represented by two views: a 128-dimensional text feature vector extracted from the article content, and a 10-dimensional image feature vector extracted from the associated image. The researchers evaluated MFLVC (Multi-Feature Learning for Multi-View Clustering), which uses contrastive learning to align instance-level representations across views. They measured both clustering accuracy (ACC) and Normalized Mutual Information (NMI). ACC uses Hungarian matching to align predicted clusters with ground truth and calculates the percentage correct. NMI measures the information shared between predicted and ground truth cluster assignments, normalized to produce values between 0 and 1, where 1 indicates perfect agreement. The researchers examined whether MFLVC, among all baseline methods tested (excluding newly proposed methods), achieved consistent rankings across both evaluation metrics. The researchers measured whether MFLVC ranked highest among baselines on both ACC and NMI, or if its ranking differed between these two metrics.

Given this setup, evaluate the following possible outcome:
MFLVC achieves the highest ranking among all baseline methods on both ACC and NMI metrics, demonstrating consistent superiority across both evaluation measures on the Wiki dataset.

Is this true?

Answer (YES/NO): YES